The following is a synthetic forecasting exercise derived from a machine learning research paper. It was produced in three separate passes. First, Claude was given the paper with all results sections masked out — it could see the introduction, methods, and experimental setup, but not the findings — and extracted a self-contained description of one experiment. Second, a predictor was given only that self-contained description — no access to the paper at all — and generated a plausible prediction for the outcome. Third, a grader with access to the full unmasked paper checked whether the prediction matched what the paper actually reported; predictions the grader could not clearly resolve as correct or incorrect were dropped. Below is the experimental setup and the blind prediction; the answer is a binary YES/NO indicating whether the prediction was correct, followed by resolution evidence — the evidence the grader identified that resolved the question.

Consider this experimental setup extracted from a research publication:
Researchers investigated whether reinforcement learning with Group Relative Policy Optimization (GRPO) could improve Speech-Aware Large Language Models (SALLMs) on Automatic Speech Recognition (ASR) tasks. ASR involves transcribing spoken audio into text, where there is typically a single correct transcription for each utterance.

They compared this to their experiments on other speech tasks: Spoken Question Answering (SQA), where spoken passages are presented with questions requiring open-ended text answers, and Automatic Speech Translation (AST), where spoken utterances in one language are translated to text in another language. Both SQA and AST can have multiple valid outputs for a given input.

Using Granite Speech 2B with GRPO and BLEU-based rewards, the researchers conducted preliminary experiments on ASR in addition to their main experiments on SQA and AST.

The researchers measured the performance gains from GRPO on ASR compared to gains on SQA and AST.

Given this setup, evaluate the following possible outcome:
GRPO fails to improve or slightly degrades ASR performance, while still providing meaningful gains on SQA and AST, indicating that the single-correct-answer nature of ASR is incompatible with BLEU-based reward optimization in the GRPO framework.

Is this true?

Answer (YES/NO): NO